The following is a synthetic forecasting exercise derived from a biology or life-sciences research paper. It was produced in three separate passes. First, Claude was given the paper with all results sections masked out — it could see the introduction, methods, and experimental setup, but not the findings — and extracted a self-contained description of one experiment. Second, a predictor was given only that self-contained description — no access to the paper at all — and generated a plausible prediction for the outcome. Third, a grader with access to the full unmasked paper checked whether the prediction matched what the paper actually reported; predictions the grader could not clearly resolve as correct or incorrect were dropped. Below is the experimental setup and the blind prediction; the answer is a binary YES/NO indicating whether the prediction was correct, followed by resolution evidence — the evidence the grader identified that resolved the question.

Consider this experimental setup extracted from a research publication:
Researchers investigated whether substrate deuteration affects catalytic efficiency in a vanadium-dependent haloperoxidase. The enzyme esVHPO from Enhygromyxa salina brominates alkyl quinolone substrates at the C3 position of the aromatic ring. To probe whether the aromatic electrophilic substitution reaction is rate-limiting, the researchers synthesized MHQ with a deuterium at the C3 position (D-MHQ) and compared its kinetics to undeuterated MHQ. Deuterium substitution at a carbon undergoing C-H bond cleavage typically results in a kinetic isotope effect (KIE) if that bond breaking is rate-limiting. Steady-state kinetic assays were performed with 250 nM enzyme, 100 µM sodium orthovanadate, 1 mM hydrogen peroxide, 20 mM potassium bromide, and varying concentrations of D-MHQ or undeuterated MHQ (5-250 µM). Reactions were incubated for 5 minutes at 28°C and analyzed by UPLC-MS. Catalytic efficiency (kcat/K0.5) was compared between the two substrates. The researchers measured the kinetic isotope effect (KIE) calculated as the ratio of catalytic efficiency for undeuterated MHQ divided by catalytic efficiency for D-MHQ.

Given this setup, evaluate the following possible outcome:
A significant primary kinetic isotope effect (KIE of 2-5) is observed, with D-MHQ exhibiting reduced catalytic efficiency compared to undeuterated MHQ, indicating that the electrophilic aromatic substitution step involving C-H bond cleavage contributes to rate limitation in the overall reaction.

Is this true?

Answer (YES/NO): NO